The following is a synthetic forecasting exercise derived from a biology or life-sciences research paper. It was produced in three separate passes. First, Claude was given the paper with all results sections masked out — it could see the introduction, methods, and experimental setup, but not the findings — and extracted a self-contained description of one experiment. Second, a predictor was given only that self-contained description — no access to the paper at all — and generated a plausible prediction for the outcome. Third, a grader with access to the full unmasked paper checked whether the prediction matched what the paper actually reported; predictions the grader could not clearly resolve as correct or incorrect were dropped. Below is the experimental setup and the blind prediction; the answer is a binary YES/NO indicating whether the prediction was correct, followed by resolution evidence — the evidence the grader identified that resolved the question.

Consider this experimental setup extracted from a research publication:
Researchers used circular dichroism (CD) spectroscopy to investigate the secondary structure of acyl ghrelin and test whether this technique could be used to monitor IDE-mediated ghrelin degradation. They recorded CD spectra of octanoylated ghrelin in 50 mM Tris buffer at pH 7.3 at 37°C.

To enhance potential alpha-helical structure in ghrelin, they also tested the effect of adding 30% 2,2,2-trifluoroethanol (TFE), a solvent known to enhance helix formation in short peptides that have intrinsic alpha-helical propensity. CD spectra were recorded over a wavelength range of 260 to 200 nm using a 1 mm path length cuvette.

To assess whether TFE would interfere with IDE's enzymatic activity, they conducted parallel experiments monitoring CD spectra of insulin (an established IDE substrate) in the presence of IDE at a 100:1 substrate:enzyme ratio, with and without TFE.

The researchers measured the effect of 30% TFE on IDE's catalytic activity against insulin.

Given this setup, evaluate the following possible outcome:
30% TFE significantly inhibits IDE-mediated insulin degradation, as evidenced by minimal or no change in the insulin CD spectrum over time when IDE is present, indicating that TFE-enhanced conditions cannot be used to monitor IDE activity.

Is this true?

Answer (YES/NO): YES